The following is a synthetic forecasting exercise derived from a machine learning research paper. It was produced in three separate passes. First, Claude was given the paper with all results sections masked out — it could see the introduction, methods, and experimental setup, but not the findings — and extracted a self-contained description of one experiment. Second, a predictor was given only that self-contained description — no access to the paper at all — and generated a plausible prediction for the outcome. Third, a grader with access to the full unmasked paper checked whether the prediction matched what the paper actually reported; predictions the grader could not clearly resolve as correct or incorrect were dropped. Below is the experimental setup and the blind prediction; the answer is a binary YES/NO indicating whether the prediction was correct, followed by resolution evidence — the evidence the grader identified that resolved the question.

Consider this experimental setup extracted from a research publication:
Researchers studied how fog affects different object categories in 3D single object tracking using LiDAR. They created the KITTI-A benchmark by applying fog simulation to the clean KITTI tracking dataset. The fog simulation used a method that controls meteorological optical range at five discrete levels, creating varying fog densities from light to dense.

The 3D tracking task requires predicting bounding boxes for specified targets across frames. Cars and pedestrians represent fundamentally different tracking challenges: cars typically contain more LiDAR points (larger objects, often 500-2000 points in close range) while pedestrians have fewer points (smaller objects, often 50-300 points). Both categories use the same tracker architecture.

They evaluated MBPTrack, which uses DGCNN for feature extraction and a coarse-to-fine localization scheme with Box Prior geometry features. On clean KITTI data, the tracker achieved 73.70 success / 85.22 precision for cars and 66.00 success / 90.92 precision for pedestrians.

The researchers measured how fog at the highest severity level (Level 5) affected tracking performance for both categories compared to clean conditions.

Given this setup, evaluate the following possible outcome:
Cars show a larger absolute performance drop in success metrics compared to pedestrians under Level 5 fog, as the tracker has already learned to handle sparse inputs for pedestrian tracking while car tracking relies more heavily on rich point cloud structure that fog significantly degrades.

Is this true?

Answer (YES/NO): NO